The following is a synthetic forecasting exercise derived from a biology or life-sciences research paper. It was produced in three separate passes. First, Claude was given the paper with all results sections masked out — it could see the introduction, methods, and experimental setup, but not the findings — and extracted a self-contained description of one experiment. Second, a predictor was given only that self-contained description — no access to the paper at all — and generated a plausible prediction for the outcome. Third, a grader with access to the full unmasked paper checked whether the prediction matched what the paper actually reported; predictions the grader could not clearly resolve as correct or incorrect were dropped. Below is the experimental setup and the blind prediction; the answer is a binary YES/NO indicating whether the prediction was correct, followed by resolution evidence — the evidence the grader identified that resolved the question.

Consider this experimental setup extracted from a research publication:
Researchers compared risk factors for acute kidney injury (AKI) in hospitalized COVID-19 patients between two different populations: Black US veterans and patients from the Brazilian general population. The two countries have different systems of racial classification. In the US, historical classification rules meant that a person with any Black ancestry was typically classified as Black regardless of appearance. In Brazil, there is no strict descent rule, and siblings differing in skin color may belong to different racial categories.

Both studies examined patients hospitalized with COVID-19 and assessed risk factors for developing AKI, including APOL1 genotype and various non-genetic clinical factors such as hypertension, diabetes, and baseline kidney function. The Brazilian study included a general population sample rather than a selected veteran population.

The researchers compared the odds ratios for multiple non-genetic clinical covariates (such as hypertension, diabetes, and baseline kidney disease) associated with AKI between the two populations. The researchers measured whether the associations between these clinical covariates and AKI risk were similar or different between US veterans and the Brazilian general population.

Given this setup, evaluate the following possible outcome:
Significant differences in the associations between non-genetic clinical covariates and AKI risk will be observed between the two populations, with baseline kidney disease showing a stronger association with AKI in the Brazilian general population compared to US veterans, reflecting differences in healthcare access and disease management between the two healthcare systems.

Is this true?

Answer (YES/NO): NO